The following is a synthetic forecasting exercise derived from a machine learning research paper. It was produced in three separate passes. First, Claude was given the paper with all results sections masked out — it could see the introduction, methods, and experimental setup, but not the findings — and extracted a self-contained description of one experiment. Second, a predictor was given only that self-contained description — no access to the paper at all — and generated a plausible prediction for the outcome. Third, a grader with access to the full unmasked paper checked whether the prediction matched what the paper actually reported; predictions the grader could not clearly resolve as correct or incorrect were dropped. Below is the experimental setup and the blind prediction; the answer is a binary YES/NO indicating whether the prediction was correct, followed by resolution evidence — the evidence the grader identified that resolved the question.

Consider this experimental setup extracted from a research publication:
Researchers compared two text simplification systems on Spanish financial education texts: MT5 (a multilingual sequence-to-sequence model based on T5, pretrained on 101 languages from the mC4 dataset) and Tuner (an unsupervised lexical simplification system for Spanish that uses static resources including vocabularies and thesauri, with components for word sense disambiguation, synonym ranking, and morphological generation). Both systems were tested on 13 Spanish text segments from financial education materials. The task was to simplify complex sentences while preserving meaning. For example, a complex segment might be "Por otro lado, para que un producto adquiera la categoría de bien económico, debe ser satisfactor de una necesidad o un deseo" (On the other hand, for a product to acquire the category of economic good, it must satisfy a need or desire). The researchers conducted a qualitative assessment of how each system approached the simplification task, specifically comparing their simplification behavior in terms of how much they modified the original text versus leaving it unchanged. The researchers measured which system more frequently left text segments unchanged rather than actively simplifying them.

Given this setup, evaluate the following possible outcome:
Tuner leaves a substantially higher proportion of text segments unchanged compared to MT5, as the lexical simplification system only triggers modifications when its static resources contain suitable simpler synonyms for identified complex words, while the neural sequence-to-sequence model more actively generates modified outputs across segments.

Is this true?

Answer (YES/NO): YES